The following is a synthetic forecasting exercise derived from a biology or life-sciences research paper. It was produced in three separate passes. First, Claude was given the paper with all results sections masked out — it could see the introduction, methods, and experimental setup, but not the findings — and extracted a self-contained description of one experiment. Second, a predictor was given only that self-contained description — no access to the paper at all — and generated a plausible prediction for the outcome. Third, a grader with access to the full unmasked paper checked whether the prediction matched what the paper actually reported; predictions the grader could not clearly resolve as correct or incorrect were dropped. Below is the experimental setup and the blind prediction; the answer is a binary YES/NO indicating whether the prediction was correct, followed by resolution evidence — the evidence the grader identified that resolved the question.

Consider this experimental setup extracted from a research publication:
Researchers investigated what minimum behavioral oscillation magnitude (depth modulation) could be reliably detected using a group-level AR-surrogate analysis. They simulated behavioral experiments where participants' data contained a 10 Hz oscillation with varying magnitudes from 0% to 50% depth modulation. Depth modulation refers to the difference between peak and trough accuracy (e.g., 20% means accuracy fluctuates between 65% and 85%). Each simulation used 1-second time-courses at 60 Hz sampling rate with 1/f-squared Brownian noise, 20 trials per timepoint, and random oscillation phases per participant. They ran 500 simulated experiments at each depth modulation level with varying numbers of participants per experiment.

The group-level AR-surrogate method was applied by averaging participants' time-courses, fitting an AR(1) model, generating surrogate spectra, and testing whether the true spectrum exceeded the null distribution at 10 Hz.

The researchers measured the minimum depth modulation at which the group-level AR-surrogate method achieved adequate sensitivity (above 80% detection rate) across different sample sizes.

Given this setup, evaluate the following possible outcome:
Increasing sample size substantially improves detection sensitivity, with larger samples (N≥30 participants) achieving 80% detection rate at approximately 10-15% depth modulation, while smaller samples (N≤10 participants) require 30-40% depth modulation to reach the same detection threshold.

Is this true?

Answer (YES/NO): NO